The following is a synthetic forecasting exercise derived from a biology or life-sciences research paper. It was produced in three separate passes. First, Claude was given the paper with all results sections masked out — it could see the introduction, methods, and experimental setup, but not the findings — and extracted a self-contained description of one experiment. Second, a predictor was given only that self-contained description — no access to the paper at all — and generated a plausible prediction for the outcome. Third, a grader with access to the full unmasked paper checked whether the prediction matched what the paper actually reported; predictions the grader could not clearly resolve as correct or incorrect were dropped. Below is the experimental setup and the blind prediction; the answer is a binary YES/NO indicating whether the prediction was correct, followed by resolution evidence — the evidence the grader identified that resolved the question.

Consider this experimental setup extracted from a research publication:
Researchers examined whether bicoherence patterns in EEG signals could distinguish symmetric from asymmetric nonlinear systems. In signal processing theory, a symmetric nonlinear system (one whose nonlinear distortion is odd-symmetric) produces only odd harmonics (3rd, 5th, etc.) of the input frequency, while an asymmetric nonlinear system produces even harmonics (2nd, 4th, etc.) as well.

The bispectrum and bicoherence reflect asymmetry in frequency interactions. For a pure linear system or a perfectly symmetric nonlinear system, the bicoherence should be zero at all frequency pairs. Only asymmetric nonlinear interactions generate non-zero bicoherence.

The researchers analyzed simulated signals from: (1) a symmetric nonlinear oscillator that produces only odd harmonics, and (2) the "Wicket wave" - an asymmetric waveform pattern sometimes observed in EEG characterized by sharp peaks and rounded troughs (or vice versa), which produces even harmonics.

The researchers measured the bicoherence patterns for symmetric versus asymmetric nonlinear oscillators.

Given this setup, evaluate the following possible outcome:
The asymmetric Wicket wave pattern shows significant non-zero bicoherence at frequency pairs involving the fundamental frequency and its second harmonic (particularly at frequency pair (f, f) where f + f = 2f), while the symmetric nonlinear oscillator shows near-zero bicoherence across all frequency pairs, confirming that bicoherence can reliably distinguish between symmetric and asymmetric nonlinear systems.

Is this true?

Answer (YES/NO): YES